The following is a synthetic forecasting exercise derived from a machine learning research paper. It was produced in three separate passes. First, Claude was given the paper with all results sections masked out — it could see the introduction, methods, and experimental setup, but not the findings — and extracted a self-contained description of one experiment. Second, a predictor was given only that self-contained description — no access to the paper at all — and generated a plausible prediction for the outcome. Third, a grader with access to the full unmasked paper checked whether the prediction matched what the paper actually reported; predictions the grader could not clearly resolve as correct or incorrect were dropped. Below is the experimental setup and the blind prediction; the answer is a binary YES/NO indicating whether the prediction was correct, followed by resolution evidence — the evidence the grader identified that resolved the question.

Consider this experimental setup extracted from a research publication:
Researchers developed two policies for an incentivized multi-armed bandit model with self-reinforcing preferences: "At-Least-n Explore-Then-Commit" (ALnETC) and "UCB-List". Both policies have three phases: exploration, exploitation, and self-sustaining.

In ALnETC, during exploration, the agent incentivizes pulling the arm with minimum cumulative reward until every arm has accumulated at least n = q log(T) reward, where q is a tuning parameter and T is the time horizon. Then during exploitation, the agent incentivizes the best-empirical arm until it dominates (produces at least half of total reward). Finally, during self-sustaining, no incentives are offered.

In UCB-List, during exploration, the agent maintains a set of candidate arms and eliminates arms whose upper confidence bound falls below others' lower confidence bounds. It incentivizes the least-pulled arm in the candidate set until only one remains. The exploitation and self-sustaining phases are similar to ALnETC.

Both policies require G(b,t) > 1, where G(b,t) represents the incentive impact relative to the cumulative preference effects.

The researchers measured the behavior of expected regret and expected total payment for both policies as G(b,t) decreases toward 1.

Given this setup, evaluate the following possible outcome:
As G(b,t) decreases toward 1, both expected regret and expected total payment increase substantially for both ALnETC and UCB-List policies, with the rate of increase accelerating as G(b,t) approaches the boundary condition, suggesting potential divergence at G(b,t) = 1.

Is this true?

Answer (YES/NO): YES